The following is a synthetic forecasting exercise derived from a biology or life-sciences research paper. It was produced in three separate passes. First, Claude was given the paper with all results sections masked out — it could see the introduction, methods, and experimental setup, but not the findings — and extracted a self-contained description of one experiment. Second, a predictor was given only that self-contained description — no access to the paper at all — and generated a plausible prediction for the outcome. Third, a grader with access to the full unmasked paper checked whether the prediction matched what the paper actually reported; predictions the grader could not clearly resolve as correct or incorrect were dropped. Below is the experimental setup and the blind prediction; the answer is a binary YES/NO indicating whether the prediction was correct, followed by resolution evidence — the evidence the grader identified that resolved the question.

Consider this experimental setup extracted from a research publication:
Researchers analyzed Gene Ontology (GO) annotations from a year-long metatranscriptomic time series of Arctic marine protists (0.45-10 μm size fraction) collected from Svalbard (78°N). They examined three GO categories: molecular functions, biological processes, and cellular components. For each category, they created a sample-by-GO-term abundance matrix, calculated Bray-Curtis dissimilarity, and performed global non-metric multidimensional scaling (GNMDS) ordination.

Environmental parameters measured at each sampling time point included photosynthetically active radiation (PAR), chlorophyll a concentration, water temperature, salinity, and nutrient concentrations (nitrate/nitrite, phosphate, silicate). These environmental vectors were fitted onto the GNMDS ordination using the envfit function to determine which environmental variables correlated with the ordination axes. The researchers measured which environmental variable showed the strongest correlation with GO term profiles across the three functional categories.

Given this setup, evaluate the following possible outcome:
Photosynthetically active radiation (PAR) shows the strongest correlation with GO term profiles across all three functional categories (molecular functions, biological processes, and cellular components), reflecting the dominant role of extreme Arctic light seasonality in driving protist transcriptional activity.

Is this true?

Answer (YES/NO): NO